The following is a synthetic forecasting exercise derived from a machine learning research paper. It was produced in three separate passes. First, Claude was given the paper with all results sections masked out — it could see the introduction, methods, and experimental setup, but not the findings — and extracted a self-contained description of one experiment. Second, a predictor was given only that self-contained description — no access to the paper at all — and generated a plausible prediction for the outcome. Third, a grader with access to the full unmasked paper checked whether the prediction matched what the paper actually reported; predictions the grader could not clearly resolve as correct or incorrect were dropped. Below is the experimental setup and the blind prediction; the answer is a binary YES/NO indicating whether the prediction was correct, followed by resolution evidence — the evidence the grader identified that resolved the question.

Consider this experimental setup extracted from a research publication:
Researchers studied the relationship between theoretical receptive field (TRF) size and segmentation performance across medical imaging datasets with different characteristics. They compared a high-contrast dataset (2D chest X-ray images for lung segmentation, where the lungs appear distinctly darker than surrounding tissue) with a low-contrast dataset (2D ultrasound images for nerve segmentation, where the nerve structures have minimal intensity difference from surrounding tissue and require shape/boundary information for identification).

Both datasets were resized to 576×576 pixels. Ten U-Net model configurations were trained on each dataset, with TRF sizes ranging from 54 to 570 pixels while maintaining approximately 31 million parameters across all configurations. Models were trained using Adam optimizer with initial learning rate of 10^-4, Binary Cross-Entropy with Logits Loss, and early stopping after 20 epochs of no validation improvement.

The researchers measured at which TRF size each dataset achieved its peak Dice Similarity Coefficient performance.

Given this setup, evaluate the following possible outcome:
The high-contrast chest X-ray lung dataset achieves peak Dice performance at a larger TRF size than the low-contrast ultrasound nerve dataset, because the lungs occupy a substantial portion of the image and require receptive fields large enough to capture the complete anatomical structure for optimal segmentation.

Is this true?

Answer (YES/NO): NO